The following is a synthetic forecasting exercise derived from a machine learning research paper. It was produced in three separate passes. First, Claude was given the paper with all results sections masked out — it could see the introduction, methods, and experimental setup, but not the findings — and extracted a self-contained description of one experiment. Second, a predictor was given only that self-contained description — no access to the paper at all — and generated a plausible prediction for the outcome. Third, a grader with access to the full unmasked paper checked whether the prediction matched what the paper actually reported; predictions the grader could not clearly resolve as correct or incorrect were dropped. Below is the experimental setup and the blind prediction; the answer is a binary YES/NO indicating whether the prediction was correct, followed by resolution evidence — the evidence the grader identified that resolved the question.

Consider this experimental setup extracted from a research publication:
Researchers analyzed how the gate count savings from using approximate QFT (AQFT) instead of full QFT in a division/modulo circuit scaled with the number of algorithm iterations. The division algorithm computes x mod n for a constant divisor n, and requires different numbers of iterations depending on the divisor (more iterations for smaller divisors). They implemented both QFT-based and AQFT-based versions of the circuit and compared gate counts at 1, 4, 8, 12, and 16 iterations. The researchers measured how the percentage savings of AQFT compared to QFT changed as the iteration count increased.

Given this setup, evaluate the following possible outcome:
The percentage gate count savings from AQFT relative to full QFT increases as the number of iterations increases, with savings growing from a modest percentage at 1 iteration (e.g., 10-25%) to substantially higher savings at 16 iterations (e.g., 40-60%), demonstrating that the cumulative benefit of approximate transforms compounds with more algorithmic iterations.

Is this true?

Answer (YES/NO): NO